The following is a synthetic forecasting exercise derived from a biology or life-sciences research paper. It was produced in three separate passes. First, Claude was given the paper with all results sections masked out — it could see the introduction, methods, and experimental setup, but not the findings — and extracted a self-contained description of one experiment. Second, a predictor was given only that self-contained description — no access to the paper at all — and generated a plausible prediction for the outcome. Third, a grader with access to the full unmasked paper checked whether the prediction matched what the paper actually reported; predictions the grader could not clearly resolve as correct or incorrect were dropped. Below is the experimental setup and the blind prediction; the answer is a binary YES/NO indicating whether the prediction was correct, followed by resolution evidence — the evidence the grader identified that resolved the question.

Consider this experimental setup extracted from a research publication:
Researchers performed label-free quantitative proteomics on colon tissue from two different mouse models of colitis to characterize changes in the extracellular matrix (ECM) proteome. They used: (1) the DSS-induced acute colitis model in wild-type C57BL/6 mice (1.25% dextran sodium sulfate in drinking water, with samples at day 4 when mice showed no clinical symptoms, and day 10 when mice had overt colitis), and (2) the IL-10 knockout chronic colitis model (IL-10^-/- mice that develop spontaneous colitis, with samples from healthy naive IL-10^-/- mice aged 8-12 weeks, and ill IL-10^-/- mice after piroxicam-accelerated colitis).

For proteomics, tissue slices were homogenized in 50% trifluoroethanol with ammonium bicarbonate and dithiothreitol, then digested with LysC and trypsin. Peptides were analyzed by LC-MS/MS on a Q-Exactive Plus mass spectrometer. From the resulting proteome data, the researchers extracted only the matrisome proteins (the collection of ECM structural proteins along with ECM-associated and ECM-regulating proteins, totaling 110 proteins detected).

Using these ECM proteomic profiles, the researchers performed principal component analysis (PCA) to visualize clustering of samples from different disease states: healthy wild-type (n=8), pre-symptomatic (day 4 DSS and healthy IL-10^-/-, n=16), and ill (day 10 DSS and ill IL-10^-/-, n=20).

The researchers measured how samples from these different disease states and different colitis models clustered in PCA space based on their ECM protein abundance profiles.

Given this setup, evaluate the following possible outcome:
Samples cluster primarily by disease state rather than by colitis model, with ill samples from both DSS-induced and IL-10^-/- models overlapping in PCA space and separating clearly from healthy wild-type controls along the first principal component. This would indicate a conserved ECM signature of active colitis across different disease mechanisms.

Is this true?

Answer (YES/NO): NO